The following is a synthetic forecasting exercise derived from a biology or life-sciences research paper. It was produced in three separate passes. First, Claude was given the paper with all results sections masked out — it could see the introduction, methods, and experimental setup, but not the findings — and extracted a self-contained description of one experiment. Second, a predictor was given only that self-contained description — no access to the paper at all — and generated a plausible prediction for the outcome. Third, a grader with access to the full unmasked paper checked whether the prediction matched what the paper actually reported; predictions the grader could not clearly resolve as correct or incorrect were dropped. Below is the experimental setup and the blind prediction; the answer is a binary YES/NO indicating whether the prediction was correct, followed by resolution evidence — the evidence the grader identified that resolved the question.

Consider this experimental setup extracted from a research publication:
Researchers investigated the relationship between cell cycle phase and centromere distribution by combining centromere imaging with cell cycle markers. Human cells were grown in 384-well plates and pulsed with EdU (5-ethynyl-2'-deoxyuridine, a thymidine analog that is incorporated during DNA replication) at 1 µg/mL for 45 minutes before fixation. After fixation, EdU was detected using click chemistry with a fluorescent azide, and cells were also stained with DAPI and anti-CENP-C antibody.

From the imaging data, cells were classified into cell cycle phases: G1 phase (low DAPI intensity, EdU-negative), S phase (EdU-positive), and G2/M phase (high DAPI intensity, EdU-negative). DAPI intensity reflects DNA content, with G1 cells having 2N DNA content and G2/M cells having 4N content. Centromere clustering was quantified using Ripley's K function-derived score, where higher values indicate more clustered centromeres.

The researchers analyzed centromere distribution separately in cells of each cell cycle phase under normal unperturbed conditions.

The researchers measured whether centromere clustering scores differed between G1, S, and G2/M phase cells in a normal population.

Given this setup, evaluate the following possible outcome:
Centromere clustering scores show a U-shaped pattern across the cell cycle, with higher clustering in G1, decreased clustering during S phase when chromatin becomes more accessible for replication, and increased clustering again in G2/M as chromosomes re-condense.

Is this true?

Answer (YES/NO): NO